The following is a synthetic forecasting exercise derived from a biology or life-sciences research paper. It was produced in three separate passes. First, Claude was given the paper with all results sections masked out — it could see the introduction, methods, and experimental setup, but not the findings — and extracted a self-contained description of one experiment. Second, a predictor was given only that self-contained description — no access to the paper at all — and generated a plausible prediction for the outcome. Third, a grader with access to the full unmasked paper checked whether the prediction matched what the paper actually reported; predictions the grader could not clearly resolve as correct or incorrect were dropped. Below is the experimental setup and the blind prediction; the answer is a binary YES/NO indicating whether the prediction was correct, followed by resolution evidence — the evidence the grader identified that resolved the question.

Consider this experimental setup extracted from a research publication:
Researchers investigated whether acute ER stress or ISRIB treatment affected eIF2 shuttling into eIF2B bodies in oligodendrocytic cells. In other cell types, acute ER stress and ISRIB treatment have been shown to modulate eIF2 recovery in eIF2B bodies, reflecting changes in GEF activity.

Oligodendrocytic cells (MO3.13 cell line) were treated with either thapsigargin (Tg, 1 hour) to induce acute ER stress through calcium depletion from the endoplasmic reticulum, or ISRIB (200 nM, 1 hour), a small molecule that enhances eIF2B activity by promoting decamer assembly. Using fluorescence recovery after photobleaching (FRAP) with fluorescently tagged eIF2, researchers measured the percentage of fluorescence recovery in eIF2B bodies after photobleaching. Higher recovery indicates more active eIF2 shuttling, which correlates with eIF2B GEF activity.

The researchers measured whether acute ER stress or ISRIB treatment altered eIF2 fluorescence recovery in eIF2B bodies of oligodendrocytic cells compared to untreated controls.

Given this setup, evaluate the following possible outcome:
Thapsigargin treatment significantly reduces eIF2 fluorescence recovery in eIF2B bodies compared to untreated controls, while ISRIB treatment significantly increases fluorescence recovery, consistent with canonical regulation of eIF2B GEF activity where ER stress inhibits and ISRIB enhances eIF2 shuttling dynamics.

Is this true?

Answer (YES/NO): NO